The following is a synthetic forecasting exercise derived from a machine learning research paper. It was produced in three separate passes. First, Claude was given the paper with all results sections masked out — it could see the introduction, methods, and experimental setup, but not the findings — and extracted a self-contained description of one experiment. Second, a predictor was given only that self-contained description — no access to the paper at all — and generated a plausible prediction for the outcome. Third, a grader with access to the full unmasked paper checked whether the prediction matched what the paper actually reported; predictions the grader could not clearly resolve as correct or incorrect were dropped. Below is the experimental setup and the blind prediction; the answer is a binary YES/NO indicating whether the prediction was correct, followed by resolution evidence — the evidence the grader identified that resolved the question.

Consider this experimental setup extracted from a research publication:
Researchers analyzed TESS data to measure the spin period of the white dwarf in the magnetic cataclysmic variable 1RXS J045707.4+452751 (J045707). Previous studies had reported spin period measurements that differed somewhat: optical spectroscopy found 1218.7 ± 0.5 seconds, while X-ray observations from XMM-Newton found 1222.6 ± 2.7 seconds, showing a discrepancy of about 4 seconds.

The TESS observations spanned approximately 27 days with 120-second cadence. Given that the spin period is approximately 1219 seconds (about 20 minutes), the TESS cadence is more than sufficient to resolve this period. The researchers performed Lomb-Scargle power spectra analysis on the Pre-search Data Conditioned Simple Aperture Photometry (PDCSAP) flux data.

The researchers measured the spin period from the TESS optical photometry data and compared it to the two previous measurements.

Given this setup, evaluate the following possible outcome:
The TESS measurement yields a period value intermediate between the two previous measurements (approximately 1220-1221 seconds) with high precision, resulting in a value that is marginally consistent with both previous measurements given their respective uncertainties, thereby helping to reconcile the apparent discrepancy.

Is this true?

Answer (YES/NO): NO